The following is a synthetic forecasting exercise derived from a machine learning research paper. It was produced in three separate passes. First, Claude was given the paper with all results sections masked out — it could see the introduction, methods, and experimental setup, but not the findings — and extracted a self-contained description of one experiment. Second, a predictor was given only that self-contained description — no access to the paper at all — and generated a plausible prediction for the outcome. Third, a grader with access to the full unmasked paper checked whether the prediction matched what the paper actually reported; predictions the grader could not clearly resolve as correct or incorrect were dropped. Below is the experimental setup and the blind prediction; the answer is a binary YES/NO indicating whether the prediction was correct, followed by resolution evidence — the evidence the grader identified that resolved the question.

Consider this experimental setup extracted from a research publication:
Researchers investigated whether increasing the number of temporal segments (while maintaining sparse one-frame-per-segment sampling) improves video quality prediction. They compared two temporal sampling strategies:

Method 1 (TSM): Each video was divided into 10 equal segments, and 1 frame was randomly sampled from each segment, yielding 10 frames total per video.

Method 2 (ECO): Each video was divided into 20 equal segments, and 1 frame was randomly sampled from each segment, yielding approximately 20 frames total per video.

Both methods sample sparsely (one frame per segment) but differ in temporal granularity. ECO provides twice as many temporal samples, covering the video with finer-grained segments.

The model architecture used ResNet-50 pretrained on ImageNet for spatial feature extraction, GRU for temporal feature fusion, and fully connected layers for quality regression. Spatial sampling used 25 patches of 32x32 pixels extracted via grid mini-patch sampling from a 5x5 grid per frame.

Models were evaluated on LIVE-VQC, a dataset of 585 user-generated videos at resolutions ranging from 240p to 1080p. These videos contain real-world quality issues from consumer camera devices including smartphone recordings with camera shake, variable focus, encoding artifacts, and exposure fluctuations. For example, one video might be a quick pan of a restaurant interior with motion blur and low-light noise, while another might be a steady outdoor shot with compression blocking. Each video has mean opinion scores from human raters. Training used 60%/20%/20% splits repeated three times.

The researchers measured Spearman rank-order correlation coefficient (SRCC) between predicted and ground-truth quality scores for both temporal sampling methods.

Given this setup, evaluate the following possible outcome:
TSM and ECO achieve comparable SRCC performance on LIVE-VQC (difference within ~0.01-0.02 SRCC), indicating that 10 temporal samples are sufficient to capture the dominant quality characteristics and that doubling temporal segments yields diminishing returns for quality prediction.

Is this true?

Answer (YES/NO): YES